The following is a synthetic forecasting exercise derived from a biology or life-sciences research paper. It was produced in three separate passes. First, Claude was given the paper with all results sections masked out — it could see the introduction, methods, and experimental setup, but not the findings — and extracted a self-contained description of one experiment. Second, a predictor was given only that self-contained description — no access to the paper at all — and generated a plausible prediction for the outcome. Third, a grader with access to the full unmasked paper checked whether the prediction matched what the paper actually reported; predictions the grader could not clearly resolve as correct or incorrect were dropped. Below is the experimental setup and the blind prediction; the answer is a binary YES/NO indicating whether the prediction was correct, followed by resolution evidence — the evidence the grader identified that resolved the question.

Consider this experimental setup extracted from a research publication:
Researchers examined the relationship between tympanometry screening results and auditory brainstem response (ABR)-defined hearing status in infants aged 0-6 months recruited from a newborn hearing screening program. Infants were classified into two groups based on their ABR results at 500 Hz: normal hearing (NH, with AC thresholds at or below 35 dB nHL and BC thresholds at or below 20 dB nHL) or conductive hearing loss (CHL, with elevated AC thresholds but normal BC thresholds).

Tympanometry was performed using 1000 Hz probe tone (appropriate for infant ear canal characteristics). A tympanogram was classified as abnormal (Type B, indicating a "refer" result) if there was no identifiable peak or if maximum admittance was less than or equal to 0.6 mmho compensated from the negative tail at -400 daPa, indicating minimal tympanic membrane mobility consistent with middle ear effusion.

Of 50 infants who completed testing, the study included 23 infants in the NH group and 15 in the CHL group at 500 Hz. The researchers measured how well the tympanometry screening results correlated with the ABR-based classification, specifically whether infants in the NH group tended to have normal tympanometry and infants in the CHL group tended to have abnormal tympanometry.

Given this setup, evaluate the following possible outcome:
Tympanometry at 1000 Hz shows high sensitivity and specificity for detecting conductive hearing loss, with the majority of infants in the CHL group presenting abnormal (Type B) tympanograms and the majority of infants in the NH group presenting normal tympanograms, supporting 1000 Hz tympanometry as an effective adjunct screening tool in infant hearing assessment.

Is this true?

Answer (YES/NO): NO